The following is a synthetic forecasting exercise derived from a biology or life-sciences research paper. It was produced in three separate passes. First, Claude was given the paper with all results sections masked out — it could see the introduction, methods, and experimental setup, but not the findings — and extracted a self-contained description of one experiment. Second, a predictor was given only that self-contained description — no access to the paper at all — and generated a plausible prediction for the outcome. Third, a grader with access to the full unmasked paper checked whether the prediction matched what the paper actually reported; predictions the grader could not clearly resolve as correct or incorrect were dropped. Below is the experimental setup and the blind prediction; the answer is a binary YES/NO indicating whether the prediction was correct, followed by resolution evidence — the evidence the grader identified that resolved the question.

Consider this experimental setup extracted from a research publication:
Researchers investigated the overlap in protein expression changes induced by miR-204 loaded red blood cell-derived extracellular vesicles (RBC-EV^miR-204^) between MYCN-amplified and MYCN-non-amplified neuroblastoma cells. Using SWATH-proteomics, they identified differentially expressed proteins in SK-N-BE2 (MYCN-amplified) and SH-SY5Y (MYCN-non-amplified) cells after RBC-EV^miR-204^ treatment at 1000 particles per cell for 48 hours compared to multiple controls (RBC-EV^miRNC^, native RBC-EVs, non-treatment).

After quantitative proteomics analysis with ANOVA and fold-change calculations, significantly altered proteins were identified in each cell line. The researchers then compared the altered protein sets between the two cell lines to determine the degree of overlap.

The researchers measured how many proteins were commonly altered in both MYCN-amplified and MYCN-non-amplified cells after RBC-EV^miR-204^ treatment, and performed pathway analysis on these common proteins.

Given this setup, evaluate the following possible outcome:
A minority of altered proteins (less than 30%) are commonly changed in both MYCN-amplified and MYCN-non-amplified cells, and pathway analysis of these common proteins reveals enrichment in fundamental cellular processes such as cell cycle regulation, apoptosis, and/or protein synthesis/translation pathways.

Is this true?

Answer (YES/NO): NO